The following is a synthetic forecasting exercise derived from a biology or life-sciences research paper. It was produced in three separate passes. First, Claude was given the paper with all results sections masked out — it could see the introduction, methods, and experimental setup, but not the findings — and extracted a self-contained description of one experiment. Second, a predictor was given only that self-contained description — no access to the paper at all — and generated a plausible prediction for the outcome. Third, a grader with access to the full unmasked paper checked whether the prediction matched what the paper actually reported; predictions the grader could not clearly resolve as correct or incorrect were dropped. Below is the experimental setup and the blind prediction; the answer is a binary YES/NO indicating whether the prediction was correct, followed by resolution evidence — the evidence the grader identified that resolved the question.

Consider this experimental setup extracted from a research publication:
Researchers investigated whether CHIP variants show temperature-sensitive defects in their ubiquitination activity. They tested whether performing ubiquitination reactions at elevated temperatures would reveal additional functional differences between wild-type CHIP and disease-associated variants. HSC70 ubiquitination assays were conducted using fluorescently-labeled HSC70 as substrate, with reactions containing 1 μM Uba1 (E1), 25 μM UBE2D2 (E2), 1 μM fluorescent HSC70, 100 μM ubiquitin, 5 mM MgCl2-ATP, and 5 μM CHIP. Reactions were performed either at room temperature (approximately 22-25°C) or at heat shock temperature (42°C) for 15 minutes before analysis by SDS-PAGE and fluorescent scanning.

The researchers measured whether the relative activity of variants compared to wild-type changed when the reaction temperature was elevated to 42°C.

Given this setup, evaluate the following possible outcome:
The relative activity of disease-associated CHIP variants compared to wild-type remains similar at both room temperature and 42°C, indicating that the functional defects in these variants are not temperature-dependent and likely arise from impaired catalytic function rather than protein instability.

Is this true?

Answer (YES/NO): NO